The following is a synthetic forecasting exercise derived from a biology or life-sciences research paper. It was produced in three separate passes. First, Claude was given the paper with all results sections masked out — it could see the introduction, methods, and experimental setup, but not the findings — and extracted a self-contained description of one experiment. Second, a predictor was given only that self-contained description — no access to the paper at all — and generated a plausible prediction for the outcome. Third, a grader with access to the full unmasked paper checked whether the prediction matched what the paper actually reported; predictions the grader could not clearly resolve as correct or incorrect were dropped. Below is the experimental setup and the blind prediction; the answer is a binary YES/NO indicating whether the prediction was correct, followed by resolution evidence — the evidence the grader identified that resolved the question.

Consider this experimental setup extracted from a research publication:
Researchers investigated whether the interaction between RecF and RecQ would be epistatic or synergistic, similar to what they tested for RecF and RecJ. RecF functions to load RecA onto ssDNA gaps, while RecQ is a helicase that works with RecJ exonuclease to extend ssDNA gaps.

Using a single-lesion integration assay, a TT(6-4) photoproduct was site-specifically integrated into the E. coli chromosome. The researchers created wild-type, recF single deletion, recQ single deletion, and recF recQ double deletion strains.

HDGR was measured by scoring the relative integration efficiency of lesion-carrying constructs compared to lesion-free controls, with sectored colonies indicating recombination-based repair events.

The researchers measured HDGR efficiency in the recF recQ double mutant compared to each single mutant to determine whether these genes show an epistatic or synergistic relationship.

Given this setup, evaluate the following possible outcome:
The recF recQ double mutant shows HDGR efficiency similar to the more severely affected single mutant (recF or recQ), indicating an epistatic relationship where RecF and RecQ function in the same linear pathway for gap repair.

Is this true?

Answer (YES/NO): NO